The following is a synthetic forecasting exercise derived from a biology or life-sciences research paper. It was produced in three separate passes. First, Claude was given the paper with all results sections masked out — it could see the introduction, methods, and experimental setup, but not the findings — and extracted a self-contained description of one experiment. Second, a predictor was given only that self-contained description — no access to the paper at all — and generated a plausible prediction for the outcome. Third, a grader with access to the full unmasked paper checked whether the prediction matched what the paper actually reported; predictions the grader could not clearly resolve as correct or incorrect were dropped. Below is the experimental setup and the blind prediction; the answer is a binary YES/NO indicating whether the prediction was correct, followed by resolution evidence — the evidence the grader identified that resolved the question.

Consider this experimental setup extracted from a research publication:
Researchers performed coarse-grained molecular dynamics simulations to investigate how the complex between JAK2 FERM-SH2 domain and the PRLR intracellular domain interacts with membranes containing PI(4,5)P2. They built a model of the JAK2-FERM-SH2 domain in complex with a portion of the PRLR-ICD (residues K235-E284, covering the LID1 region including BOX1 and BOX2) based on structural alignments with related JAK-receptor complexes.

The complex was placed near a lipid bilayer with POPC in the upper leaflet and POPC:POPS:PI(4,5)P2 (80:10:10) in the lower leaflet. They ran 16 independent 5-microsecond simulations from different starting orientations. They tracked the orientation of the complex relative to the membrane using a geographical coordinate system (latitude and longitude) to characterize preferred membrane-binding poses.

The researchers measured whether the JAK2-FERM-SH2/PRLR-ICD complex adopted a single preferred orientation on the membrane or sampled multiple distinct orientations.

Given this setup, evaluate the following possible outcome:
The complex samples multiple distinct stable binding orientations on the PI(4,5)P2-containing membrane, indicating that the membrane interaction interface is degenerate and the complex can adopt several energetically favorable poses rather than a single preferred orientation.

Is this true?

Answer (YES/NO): YES